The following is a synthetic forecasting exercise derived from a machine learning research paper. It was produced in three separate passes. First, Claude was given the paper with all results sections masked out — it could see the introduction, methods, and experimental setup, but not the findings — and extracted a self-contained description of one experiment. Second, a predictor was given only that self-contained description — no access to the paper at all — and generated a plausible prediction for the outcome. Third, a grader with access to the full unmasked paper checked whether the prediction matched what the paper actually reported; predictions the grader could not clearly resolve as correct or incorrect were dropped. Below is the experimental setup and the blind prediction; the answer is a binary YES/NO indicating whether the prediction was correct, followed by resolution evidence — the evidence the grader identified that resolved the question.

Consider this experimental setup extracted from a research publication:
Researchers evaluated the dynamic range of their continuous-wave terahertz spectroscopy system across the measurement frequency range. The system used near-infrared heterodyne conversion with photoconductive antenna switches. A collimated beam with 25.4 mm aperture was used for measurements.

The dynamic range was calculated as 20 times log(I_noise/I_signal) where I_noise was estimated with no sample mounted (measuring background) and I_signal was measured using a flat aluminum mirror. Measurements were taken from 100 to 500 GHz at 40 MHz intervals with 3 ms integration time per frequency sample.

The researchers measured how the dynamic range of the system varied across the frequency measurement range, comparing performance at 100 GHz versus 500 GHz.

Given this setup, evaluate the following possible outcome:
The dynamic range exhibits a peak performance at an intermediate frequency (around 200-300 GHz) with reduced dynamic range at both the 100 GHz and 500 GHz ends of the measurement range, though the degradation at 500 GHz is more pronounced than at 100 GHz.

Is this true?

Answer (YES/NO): NO